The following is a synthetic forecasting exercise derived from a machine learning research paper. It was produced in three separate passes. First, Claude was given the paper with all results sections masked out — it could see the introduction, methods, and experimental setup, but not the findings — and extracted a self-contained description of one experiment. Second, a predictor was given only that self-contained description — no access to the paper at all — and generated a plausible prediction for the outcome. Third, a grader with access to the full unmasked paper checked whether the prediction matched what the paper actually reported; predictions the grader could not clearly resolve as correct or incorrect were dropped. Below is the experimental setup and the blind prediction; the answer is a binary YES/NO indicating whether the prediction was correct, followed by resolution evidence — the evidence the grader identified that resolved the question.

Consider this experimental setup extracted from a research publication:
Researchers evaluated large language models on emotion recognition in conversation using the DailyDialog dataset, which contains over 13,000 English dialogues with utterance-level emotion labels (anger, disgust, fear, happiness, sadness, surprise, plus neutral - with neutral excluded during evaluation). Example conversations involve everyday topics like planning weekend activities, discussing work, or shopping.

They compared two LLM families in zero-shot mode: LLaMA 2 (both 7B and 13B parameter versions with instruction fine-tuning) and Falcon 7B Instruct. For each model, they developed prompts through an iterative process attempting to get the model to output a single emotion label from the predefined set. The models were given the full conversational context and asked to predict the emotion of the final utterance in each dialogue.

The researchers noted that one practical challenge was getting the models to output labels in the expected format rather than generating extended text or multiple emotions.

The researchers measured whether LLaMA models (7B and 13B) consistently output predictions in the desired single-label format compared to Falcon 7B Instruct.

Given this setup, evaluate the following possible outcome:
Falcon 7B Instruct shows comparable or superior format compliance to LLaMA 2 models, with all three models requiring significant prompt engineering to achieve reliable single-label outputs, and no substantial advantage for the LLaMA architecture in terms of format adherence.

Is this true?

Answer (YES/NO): NO